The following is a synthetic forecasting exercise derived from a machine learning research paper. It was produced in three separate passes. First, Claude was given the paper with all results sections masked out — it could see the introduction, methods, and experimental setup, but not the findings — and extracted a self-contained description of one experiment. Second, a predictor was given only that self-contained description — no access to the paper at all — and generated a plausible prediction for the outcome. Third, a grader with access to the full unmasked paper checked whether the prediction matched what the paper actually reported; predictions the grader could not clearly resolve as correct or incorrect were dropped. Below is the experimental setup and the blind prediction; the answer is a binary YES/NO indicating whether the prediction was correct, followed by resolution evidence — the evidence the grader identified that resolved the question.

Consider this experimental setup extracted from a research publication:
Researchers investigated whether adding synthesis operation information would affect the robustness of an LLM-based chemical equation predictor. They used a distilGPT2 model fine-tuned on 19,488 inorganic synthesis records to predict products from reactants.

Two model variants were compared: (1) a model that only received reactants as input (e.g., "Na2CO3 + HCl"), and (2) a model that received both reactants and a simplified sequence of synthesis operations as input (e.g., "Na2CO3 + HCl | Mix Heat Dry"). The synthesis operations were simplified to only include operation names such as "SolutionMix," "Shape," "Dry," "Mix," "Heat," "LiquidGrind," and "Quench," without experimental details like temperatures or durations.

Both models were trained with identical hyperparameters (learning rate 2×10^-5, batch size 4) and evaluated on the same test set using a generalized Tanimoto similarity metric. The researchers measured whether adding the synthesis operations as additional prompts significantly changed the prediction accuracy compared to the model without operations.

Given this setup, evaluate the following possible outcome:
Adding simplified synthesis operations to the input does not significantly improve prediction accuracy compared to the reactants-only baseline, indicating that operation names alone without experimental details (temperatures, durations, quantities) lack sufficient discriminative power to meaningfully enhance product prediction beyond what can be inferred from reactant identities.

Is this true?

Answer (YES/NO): YES